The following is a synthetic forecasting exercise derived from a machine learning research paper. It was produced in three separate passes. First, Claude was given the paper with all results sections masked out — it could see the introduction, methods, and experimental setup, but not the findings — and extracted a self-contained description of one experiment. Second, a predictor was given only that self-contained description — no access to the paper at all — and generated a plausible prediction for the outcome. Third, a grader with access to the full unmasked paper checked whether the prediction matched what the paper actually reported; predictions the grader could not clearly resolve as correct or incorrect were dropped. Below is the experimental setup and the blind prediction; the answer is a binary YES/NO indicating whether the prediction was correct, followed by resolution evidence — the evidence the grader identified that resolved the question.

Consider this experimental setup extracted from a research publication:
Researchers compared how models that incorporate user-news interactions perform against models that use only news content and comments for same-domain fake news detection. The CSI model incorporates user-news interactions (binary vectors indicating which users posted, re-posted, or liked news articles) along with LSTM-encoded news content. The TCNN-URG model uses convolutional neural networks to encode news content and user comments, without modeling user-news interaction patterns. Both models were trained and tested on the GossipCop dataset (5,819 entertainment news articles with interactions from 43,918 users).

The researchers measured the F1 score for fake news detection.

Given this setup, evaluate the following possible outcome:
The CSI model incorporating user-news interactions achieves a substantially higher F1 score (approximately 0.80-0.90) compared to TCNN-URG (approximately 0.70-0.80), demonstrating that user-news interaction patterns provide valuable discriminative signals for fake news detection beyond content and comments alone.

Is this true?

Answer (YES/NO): NO